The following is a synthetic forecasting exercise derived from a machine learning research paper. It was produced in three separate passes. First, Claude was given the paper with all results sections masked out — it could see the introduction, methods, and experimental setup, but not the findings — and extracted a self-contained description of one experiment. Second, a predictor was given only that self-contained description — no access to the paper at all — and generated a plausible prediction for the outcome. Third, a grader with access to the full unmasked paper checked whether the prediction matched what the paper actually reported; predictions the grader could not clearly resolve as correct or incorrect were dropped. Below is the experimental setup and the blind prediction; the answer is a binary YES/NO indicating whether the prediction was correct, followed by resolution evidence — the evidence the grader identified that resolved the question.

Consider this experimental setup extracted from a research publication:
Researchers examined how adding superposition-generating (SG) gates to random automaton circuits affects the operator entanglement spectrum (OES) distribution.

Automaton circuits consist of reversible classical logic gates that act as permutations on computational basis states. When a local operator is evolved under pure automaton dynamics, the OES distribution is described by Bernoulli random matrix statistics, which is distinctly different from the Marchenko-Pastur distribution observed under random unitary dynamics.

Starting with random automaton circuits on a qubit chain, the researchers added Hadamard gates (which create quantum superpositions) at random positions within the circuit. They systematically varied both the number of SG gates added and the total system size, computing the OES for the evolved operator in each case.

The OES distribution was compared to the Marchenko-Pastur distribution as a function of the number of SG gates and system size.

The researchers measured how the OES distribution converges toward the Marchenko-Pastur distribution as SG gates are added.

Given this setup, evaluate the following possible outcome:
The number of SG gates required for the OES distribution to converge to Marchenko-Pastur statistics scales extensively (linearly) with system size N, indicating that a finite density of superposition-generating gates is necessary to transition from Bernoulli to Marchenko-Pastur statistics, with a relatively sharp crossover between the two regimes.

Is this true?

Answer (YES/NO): NO